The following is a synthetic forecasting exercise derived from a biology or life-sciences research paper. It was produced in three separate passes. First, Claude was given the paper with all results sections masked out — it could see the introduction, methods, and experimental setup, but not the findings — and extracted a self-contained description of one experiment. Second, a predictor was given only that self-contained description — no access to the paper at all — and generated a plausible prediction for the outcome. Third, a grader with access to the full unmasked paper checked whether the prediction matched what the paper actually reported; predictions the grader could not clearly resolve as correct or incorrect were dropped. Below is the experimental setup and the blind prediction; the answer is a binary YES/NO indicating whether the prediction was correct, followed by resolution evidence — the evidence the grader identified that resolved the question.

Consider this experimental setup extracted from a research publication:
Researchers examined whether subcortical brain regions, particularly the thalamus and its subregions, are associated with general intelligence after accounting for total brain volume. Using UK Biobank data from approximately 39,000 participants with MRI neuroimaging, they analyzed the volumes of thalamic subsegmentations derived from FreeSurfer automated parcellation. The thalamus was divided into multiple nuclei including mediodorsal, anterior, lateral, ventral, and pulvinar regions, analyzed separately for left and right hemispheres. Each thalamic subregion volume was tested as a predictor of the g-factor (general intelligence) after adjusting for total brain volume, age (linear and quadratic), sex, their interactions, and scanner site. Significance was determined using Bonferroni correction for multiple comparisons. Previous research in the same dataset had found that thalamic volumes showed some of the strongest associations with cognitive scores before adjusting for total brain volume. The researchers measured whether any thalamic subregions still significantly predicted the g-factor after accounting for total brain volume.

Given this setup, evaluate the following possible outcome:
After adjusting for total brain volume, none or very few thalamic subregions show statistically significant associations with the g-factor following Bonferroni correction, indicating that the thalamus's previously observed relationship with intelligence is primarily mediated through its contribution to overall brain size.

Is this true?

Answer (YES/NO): NO